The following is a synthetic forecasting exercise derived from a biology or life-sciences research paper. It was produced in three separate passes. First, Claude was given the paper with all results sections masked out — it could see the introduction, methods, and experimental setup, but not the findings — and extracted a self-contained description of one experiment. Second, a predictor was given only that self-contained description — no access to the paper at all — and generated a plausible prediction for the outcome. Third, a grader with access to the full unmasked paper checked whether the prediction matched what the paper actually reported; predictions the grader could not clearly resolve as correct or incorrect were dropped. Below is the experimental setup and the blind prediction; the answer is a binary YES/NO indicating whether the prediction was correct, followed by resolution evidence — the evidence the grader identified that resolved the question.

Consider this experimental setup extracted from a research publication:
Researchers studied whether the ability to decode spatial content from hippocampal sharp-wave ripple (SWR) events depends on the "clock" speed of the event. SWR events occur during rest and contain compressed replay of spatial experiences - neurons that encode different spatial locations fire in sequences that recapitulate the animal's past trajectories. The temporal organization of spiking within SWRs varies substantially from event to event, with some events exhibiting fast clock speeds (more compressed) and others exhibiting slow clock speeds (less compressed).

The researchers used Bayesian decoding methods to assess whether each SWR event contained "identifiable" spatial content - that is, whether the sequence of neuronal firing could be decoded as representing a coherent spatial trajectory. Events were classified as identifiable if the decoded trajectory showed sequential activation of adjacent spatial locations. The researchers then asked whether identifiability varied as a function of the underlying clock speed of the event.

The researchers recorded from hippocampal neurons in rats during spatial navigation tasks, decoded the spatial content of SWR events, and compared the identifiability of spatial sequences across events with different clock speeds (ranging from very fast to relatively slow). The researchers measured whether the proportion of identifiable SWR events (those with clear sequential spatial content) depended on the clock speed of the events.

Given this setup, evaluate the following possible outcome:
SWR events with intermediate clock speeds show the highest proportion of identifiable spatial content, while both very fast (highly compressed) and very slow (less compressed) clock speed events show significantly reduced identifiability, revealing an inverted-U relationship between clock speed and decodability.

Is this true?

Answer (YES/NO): NO